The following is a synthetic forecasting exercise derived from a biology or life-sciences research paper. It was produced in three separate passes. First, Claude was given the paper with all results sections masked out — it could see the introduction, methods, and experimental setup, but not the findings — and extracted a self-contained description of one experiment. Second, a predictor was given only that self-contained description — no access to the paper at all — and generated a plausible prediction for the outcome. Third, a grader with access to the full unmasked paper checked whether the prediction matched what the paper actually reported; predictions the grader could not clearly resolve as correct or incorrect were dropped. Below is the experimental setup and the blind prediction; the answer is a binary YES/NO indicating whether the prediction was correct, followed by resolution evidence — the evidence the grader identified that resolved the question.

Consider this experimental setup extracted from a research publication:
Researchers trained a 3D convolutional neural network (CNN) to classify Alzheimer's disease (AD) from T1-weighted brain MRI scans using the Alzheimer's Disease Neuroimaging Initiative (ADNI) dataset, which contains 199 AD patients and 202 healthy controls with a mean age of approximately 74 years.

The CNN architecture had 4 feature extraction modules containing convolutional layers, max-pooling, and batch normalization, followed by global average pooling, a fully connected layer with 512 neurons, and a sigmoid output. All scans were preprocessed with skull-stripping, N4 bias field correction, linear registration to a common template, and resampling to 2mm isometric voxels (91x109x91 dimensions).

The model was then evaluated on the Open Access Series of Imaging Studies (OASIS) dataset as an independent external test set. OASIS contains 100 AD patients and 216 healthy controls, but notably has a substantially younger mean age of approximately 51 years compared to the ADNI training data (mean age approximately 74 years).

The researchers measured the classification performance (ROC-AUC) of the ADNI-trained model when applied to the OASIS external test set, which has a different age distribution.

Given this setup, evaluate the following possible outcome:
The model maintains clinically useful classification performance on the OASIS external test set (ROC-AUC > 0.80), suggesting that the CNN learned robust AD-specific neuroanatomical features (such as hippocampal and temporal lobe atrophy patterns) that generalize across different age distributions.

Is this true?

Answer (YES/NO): NO